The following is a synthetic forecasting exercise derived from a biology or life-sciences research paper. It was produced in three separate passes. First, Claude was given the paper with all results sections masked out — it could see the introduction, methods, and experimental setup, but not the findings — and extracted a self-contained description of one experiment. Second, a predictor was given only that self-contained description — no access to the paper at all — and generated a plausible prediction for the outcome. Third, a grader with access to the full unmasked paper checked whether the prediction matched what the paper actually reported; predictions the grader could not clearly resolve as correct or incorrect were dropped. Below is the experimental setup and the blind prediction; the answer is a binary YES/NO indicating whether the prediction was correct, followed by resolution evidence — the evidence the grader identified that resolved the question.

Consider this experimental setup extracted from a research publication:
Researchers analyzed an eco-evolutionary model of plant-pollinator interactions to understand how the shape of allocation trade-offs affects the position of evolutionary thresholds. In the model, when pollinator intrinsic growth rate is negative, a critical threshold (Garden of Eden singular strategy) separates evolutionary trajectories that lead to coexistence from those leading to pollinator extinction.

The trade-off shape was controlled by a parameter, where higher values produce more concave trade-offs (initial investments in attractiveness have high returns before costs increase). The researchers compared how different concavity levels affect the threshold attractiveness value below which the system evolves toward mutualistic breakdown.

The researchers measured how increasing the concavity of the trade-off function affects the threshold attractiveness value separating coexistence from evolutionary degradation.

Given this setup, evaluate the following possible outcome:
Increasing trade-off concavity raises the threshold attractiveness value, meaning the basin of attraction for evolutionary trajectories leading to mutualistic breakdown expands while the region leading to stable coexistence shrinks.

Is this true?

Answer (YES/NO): NO